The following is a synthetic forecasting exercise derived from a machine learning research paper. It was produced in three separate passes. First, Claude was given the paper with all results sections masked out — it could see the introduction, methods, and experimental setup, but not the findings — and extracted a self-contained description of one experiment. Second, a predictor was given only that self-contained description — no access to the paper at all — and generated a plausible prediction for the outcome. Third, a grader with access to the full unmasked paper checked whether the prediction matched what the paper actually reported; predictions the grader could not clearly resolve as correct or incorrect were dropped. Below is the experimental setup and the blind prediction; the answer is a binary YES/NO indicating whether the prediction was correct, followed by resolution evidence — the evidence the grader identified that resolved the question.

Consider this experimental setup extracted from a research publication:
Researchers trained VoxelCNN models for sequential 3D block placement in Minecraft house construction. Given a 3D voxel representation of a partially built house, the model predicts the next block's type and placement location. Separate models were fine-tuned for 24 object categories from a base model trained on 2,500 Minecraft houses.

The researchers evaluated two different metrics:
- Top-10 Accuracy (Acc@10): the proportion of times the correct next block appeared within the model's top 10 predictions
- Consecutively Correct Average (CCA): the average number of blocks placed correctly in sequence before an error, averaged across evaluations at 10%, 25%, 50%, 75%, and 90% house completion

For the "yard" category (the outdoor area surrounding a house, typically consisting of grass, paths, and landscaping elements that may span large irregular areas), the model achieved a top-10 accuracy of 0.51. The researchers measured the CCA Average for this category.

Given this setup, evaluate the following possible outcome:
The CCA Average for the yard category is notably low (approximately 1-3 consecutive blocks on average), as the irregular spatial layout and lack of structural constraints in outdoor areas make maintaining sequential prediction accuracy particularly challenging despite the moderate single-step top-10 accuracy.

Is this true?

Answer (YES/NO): NO